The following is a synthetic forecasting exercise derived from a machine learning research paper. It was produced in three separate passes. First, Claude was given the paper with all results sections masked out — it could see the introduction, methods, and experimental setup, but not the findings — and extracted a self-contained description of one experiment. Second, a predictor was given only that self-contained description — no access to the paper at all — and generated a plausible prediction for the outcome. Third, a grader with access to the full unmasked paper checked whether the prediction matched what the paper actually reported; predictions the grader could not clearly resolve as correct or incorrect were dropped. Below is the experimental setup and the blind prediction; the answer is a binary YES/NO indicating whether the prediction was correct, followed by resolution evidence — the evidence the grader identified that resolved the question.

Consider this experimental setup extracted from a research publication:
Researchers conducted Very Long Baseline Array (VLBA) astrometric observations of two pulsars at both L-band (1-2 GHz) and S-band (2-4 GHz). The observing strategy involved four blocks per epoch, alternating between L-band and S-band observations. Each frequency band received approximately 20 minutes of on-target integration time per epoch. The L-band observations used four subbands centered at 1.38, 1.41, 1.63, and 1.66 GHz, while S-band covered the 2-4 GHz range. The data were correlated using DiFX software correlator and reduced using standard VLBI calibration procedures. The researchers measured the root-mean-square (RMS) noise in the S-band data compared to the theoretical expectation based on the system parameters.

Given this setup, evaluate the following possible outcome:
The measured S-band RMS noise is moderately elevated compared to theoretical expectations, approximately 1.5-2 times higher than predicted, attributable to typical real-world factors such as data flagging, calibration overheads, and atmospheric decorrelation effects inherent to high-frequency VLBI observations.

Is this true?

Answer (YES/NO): NO